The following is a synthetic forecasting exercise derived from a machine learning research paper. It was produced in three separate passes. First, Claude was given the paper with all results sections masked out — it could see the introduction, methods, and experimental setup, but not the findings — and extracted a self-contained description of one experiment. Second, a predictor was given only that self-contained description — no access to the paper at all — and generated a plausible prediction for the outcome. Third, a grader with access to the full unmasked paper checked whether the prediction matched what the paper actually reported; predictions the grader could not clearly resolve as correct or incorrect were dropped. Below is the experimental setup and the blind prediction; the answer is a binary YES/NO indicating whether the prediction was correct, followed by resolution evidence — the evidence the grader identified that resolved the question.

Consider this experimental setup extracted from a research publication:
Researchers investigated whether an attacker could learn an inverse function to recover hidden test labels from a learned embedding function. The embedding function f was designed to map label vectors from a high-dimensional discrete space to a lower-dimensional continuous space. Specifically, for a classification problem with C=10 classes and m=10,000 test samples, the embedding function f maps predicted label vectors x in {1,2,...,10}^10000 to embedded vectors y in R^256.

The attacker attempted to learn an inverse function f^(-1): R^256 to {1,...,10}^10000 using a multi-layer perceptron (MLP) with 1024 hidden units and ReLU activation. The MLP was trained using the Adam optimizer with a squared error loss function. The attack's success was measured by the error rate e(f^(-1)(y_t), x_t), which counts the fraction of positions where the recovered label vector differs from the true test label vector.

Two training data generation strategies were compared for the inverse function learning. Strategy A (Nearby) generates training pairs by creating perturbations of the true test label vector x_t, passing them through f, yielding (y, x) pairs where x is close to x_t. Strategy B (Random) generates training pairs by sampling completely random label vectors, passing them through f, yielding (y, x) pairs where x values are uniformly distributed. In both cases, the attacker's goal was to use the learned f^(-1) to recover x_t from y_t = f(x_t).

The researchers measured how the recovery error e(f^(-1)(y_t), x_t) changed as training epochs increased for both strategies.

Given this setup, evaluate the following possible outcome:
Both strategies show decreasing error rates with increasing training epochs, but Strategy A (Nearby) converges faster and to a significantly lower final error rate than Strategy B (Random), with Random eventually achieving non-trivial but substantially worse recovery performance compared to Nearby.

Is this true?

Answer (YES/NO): NO